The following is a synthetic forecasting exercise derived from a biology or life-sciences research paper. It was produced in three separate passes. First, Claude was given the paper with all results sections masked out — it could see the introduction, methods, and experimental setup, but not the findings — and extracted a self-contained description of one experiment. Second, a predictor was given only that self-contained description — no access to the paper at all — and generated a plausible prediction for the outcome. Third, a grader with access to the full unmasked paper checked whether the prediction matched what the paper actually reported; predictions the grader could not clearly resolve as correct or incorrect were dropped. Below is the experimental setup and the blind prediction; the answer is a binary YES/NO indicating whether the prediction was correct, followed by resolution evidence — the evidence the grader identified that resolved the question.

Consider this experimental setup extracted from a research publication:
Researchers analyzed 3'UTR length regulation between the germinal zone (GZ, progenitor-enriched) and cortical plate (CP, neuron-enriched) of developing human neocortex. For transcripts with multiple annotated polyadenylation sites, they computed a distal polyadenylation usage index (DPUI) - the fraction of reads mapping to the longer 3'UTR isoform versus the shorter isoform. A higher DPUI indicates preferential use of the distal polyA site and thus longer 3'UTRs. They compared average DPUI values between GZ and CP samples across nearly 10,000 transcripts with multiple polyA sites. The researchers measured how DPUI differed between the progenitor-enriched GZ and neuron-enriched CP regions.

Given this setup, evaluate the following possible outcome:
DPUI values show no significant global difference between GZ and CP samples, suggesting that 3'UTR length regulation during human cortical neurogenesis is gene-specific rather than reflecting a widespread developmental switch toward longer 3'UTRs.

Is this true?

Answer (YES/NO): NO